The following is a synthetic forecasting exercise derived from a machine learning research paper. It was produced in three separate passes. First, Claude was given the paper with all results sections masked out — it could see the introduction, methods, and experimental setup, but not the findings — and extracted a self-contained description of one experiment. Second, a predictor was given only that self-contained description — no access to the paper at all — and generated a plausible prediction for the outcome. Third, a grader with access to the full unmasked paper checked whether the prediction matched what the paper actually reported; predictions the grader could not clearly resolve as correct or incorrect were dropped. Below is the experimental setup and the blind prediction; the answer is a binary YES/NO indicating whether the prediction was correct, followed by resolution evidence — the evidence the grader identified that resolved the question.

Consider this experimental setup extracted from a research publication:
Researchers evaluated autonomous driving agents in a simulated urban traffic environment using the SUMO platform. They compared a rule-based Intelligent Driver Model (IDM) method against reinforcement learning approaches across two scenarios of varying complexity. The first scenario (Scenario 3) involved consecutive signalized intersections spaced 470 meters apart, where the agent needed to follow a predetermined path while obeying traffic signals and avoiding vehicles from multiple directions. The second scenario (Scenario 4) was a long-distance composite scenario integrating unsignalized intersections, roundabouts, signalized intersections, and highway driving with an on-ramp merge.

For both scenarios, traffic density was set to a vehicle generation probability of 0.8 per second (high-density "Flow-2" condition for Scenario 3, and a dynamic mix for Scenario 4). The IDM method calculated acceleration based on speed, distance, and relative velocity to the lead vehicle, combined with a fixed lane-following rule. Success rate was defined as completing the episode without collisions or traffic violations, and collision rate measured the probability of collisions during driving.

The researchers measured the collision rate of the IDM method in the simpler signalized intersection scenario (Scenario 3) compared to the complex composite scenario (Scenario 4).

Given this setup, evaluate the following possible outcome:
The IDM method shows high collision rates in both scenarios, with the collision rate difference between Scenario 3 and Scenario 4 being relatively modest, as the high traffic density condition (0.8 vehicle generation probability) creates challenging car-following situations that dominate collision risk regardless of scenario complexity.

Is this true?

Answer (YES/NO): NO